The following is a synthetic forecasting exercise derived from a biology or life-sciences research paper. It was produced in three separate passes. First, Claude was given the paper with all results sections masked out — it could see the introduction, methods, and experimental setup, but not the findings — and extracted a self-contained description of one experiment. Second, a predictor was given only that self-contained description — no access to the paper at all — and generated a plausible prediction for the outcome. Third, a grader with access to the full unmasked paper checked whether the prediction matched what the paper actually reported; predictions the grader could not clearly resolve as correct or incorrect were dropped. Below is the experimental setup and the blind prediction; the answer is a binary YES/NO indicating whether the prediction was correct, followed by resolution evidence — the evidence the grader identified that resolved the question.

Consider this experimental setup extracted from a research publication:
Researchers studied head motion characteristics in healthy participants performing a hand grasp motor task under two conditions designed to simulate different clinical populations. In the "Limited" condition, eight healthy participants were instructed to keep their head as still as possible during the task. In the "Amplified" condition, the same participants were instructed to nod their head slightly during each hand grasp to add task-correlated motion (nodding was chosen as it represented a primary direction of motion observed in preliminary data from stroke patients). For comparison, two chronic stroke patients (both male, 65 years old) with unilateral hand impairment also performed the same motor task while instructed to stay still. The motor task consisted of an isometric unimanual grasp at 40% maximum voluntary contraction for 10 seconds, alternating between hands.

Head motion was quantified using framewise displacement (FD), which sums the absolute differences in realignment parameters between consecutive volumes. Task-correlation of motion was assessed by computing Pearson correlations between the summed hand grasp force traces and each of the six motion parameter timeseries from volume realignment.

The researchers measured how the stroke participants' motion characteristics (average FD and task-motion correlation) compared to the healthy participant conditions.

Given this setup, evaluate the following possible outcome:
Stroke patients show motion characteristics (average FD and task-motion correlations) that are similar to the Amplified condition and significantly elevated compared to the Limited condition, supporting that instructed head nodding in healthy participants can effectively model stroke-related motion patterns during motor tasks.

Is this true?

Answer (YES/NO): NO